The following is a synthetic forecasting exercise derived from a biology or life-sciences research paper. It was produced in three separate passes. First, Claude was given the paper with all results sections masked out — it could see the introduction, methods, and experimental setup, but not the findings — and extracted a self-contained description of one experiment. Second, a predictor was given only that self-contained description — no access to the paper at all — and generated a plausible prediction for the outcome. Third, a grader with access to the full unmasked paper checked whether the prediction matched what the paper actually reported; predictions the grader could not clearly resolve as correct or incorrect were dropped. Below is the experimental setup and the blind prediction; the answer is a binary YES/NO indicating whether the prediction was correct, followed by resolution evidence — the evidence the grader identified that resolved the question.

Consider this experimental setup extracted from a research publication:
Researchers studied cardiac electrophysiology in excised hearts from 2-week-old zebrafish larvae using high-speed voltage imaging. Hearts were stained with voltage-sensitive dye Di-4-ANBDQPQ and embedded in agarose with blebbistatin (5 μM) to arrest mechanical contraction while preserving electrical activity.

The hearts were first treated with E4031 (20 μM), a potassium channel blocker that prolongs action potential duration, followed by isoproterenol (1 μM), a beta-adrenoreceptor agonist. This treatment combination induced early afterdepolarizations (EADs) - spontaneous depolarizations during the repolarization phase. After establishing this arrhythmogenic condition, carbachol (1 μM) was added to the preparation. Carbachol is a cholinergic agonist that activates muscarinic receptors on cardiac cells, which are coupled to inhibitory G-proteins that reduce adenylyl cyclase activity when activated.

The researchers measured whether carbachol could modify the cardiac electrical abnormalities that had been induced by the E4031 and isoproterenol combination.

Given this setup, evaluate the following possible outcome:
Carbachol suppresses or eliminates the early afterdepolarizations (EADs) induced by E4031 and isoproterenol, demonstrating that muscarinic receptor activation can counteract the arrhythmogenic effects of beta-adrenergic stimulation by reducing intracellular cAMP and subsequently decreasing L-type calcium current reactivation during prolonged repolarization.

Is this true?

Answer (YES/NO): YES